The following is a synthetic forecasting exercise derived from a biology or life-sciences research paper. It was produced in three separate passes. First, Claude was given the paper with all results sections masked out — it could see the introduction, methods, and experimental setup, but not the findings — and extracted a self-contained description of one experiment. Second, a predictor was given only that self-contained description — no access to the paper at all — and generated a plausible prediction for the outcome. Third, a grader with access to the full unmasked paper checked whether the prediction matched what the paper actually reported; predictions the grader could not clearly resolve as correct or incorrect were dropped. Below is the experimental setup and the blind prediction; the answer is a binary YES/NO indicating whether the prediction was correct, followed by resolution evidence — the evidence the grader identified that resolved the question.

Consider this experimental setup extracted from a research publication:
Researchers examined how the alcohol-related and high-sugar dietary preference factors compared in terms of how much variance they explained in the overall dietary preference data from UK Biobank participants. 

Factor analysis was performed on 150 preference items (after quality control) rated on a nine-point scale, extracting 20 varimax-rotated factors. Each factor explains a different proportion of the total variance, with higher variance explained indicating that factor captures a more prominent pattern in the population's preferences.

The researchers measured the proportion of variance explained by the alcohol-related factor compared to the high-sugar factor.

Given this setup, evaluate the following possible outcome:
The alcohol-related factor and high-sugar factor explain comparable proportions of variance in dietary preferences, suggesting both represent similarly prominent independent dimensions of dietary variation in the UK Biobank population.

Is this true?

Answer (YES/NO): NO